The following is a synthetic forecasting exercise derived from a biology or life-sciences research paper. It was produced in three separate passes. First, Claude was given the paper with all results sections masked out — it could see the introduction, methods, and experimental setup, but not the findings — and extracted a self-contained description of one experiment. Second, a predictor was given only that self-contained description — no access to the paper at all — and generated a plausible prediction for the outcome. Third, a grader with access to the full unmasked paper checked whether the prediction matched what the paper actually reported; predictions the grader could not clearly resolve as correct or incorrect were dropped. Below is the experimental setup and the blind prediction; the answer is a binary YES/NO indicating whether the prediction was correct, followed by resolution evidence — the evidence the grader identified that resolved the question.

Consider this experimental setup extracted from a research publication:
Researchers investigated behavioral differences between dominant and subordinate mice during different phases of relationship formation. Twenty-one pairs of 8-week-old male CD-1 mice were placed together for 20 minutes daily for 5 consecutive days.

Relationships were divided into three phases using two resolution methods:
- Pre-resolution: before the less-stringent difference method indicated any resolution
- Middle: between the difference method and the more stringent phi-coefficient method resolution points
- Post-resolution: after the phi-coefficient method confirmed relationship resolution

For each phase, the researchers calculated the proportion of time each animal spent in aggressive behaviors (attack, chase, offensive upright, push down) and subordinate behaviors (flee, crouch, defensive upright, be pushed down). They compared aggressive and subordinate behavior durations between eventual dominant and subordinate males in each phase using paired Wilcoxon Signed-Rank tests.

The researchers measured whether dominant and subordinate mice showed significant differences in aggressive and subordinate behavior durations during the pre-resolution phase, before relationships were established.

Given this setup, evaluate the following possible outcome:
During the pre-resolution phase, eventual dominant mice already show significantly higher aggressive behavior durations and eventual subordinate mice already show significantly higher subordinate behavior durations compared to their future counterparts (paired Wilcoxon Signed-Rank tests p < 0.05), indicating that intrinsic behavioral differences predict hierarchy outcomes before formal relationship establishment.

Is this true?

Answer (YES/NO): NO